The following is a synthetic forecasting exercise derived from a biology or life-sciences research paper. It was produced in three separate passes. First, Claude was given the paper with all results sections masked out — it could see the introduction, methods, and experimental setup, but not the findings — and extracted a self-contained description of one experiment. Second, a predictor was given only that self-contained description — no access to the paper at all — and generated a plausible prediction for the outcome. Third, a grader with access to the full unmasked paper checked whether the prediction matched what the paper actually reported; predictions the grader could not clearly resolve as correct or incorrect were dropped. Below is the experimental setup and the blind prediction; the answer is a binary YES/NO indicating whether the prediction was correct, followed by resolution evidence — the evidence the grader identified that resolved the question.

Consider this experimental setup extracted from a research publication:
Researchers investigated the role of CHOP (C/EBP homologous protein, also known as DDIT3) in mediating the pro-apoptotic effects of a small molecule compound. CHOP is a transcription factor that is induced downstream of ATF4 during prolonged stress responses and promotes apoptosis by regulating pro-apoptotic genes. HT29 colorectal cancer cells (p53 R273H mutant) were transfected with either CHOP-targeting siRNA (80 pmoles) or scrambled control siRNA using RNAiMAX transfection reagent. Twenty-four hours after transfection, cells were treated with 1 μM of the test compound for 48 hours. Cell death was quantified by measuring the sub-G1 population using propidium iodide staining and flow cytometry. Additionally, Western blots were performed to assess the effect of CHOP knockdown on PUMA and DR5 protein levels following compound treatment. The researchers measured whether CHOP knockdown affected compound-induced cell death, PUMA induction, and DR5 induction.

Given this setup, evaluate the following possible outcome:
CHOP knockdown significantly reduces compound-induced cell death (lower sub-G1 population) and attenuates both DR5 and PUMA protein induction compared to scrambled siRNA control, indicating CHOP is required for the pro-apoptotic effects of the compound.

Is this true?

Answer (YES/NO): NO